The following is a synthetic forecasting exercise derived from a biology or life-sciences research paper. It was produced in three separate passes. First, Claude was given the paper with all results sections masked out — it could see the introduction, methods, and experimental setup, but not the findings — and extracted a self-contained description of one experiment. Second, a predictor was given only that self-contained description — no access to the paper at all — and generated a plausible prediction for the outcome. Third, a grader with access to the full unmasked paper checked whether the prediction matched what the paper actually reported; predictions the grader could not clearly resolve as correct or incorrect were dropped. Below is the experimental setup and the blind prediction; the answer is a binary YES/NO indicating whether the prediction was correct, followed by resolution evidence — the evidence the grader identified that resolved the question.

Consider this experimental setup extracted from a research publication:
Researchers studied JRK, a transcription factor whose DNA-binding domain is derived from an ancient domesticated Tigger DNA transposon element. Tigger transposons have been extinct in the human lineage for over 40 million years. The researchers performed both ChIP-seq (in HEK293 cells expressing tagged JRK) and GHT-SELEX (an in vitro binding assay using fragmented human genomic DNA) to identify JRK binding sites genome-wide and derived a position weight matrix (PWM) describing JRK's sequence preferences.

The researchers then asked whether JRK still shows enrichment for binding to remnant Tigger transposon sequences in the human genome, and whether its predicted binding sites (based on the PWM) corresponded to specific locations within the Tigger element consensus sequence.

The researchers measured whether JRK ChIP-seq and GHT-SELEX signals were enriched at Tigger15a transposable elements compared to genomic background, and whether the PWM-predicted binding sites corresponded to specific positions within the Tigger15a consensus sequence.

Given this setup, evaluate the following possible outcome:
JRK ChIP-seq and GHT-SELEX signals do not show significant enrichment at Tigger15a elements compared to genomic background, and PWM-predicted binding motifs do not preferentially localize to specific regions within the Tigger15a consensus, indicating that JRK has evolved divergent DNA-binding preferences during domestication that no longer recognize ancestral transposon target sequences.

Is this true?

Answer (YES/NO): NO